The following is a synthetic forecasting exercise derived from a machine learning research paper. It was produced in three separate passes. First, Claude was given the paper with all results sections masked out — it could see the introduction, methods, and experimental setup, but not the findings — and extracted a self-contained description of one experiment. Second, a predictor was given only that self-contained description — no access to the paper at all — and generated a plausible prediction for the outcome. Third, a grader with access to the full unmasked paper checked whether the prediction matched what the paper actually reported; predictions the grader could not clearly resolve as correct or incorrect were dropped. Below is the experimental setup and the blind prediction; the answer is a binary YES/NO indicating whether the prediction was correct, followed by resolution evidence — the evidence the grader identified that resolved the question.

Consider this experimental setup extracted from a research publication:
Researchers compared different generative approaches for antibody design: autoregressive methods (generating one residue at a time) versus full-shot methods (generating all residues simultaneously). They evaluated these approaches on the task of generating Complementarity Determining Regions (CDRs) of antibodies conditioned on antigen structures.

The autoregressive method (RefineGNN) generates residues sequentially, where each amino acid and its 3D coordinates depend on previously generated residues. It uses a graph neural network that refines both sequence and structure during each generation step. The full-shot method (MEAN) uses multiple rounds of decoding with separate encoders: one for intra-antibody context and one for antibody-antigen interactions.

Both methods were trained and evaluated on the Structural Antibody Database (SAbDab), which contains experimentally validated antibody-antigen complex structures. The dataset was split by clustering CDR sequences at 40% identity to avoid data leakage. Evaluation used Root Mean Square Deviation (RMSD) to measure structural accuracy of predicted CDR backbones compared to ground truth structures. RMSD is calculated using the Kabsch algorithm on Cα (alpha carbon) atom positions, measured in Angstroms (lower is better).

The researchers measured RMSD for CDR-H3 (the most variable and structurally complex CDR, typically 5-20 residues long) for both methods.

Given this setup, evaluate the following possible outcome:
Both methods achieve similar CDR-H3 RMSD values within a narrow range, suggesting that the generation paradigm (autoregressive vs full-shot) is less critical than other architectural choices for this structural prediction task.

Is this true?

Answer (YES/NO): NO